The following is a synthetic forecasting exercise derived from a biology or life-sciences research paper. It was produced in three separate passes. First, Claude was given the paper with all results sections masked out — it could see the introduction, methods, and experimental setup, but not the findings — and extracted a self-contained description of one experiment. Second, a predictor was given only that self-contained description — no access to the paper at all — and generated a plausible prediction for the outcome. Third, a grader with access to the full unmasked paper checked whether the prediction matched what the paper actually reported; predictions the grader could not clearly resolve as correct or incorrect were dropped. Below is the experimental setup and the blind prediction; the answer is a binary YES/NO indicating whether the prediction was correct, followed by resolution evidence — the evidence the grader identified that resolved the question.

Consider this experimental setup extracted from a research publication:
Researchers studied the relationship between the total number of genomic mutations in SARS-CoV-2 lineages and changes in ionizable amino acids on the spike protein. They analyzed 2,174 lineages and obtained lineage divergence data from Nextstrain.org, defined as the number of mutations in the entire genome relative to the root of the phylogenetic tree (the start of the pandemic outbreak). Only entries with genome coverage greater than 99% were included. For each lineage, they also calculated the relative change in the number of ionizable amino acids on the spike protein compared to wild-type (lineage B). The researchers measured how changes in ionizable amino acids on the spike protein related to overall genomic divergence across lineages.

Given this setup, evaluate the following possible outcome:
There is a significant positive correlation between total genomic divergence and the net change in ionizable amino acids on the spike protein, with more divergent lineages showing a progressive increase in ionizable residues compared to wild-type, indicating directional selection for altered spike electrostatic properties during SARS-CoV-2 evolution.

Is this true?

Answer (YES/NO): NO